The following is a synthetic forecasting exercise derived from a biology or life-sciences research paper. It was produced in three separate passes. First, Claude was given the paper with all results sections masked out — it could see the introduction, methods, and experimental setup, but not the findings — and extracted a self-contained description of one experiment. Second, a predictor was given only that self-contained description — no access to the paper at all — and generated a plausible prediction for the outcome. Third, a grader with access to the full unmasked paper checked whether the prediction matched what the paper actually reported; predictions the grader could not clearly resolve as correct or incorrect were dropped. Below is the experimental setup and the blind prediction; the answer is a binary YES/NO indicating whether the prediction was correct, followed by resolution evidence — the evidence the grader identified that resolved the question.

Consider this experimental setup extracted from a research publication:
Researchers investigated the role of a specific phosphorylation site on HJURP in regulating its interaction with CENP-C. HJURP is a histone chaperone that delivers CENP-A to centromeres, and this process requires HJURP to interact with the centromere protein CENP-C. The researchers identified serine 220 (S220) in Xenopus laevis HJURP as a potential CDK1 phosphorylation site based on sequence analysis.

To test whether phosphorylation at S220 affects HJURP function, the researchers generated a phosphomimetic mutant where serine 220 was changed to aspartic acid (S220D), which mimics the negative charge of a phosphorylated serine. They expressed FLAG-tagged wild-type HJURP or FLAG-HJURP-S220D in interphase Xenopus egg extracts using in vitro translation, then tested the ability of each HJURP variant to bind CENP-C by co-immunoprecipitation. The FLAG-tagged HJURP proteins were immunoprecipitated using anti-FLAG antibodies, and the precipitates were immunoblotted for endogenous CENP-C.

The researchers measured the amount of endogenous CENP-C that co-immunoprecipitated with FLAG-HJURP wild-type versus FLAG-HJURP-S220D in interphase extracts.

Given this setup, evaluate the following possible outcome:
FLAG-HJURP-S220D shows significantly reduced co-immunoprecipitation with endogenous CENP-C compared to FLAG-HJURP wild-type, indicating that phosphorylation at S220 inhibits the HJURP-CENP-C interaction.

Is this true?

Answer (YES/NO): YES